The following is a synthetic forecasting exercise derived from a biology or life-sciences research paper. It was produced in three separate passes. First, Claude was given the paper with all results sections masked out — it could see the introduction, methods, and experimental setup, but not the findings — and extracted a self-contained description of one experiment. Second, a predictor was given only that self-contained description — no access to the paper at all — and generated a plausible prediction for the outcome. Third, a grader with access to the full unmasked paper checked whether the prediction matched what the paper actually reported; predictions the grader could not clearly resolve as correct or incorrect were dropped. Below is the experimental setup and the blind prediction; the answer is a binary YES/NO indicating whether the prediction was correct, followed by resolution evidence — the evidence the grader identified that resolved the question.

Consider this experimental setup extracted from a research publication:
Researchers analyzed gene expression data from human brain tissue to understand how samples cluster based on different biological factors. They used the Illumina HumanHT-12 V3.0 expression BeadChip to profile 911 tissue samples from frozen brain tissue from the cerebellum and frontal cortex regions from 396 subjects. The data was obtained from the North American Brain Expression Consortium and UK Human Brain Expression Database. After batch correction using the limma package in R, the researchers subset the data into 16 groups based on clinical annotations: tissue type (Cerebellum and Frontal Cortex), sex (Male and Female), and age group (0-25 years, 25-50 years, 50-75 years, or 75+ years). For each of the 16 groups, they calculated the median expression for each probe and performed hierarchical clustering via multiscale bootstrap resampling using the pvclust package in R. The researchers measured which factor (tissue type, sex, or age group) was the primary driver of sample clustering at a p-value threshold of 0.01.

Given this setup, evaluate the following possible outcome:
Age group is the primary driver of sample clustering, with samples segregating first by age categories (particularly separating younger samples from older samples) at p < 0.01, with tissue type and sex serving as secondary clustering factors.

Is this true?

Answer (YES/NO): NO